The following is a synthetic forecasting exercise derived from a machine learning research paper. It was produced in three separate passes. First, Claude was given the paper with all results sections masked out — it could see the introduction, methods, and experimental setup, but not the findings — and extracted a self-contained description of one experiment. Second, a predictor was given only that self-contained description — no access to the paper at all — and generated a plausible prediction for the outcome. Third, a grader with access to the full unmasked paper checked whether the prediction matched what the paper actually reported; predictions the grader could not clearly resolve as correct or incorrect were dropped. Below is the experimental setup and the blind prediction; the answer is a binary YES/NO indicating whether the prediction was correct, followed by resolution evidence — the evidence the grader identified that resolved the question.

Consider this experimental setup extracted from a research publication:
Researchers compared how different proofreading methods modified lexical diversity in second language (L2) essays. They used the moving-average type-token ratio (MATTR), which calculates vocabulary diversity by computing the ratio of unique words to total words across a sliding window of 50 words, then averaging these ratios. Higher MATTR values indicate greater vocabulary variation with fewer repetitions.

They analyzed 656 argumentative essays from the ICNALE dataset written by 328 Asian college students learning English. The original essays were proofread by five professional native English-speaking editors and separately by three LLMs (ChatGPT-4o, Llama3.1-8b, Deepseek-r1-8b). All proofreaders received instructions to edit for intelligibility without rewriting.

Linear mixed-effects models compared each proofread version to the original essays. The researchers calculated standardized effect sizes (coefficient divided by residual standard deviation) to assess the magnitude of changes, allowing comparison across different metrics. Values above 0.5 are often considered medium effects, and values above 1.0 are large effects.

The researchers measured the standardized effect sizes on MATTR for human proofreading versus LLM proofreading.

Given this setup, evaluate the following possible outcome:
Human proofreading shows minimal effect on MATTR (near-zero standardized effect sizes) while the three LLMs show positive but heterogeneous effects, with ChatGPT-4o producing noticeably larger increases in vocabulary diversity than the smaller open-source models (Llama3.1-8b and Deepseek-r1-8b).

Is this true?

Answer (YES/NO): NO